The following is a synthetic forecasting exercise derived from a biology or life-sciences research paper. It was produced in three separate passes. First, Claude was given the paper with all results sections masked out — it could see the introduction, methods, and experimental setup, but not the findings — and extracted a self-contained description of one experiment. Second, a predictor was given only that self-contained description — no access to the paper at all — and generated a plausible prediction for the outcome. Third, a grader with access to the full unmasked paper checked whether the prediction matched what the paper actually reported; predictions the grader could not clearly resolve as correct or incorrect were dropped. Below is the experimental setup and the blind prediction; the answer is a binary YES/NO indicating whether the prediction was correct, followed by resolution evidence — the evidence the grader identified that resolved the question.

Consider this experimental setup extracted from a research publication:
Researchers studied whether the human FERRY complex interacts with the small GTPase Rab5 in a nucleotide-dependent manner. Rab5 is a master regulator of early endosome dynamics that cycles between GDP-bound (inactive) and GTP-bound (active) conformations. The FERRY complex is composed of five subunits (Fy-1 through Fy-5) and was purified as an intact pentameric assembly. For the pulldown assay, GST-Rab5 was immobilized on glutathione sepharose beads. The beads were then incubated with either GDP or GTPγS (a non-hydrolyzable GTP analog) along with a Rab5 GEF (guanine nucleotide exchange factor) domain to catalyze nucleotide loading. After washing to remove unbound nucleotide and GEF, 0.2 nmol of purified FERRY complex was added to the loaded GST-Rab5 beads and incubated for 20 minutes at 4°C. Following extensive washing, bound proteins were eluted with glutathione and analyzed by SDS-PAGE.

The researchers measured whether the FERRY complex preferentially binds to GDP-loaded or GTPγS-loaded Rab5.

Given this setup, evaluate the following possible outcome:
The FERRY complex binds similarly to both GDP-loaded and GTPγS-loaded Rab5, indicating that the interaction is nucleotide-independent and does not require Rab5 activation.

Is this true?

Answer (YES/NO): NO